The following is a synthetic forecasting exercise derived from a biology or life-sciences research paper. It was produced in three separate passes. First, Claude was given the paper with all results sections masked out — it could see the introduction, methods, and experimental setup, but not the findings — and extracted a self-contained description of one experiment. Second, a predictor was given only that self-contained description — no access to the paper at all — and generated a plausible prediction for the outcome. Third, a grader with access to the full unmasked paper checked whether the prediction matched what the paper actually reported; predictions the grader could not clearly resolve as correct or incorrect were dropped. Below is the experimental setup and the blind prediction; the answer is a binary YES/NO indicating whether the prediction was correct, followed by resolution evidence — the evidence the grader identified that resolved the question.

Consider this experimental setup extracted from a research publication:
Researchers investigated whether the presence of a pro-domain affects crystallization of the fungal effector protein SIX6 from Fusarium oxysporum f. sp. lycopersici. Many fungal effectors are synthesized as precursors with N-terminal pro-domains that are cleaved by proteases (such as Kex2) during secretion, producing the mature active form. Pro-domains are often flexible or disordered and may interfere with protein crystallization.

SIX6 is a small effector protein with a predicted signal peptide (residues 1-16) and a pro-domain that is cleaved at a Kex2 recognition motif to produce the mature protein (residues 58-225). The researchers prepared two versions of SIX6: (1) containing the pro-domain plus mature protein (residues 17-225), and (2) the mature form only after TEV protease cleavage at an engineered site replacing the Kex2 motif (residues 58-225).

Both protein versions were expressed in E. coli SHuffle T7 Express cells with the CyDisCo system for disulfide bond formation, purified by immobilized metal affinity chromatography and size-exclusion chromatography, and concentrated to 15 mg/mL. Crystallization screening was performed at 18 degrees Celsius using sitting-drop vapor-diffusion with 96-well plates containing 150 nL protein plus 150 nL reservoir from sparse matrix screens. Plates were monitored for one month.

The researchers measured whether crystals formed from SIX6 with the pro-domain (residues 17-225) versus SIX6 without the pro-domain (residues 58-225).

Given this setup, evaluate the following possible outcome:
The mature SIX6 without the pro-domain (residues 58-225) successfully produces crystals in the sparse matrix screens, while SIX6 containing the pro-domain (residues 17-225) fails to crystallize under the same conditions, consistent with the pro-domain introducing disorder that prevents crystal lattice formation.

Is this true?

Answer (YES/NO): YES